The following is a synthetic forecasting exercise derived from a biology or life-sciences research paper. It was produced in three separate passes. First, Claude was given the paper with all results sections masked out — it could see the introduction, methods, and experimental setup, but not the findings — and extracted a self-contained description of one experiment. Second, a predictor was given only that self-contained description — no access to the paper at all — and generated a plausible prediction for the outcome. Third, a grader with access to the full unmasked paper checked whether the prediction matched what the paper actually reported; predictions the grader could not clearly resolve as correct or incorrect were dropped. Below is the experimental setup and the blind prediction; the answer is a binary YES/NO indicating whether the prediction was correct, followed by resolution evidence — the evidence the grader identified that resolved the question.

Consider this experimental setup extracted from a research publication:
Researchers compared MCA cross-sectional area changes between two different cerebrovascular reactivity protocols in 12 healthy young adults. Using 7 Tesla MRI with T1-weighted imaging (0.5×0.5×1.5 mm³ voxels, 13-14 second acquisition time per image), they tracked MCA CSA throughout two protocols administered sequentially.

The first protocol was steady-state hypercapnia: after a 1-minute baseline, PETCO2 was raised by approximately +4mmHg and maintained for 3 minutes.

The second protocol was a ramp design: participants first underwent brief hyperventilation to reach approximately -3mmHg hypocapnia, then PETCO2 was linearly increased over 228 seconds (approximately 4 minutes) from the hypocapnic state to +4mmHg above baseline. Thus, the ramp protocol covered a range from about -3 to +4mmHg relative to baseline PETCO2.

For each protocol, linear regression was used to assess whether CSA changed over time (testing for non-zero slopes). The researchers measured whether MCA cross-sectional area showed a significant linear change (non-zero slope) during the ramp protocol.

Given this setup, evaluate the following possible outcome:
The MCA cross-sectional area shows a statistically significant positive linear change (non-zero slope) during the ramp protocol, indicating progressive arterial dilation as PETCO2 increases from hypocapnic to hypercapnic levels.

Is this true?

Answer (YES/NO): NO